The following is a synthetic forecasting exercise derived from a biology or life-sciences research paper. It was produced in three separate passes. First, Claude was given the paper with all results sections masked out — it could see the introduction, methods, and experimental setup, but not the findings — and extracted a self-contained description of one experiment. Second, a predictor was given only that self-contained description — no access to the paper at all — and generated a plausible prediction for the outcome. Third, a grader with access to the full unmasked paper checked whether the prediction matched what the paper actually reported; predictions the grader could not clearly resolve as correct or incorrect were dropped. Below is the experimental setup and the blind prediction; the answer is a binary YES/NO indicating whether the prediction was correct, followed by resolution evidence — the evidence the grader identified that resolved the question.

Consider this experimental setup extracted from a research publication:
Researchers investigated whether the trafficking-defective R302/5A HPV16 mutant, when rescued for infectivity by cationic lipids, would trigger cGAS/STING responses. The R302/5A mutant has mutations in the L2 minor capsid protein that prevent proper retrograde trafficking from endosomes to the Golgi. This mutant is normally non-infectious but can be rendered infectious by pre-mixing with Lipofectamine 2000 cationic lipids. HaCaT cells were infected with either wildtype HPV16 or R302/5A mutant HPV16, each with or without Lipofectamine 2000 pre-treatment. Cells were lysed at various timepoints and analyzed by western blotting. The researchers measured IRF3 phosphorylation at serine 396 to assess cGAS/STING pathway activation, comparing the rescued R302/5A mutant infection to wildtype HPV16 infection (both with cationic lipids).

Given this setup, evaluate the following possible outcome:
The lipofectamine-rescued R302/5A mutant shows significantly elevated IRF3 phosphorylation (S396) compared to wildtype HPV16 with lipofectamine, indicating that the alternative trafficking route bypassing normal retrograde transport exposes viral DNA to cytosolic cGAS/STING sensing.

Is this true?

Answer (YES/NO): NO